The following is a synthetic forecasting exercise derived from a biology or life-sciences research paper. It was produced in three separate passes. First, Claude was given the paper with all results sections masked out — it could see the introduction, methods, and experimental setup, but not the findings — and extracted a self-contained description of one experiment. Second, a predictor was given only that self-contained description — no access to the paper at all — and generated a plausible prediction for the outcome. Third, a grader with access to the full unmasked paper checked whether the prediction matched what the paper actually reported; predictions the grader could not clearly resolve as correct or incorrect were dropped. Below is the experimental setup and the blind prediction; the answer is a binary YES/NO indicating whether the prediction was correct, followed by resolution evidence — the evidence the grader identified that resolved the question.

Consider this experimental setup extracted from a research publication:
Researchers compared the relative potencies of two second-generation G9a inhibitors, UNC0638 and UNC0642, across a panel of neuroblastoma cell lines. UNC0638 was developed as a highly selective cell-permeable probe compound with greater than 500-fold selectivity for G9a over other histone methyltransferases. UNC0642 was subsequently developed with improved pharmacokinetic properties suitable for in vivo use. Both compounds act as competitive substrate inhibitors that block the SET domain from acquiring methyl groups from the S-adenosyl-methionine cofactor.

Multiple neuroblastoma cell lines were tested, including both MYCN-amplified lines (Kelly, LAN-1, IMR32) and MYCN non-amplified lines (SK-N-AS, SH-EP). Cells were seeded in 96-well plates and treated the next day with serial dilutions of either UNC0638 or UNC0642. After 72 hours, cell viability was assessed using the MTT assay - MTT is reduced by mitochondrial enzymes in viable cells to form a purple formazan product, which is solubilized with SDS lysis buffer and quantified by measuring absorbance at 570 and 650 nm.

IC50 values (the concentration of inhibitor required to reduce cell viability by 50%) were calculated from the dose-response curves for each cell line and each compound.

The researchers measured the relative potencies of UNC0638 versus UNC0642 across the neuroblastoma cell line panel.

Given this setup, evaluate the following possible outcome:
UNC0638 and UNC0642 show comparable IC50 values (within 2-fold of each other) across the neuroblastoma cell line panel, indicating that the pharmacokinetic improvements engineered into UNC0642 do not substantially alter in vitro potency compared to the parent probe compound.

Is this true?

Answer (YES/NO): YES